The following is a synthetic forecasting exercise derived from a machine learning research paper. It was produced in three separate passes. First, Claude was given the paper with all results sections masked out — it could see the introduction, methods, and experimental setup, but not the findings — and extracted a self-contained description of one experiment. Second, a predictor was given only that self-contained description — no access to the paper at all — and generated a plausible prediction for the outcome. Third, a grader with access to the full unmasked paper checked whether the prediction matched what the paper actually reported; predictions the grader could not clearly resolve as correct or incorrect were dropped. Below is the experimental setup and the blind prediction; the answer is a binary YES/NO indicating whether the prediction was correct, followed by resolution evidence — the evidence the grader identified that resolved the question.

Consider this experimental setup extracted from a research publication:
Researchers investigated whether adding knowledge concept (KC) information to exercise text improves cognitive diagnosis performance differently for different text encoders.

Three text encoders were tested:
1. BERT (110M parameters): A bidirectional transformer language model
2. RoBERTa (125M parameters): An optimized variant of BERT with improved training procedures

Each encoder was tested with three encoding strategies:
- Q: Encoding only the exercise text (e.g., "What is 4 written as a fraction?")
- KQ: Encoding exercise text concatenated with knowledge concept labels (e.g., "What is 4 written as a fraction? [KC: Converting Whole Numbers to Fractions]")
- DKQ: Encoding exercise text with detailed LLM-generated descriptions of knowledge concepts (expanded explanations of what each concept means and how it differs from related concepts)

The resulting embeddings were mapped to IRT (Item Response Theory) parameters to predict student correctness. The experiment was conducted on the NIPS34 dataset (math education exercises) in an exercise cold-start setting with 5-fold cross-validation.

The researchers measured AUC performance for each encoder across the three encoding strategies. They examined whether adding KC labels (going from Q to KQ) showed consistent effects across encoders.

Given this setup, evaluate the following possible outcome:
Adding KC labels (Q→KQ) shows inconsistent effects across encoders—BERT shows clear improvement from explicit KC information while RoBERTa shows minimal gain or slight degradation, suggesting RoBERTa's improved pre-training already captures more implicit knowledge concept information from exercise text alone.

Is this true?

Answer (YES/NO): NO